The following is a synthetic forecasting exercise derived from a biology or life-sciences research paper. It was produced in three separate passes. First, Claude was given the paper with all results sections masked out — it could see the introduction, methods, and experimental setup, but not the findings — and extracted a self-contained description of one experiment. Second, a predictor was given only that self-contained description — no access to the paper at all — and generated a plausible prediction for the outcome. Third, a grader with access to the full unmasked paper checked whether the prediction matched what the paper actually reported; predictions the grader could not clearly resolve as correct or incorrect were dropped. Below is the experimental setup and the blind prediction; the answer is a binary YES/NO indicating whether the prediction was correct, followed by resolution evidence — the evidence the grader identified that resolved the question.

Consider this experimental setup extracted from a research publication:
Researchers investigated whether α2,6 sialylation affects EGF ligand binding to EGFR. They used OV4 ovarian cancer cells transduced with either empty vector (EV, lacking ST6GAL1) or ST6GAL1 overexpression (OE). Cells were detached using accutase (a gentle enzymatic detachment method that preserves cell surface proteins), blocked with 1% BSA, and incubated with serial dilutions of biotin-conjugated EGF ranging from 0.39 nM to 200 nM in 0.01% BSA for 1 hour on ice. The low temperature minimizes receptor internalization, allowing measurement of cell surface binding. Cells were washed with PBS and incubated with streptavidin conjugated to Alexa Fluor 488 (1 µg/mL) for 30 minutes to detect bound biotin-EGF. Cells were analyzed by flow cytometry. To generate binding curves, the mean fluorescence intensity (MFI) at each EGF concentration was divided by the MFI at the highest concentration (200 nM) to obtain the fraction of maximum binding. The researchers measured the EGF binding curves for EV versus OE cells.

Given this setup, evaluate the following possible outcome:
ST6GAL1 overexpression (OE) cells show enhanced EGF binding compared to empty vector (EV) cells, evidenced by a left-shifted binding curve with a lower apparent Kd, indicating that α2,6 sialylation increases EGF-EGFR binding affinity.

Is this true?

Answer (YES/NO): NO